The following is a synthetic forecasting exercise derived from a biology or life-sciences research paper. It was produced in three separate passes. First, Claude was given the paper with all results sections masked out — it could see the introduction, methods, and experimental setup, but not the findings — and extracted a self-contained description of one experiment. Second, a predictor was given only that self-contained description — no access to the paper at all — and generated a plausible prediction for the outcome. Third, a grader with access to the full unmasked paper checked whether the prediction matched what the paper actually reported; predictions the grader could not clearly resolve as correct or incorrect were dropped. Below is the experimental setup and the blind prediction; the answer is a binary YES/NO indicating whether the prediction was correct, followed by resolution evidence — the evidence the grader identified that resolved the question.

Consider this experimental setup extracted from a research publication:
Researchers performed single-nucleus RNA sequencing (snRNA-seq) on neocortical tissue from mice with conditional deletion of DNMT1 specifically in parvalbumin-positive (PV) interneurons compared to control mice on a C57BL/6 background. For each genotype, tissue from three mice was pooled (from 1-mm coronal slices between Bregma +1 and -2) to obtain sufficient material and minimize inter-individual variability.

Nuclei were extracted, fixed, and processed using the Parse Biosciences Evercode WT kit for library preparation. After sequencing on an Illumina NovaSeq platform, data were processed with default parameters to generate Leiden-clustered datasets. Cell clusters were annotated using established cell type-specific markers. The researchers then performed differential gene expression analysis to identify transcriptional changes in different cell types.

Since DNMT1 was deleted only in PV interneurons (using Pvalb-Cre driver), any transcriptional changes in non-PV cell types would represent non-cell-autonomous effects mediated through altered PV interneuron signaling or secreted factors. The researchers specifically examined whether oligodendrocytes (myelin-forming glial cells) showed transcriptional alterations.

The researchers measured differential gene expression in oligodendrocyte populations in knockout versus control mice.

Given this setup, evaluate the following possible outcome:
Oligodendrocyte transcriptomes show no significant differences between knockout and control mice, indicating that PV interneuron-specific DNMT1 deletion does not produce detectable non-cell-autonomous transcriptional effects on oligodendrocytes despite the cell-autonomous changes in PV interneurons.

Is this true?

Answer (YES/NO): NO